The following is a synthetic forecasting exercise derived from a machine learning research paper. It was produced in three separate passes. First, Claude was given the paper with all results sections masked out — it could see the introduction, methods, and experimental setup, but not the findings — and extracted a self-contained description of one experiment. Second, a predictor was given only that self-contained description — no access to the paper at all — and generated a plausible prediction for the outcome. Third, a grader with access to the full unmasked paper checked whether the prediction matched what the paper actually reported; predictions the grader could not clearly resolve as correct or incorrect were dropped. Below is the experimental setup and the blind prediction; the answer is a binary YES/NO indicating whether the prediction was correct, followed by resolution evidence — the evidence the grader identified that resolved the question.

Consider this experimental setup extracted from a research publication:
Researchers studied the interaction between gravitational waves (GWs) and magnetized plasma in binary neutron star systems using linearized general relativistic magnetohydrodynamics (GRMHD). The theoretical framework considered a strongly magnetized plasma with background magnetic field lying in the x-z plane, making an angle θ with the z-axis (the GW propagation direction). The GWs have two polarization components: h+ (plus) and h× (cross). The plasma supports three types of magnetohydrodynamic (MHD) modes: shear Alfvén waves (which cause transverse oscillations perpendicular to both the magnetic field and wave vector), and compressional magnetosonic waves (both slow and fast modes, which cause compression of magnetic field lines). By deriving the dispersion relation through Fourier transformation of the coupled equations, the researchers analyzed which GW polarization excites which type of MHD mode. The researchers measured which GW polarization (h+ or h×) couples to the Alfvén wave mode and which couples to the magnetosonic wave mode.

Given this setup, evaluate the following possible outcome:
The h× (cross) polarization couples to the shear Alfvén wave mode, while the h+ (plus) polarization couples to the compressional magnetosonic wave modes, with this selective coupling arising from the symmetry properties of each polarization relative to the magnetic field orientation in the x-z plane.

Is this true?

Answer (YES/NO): YES